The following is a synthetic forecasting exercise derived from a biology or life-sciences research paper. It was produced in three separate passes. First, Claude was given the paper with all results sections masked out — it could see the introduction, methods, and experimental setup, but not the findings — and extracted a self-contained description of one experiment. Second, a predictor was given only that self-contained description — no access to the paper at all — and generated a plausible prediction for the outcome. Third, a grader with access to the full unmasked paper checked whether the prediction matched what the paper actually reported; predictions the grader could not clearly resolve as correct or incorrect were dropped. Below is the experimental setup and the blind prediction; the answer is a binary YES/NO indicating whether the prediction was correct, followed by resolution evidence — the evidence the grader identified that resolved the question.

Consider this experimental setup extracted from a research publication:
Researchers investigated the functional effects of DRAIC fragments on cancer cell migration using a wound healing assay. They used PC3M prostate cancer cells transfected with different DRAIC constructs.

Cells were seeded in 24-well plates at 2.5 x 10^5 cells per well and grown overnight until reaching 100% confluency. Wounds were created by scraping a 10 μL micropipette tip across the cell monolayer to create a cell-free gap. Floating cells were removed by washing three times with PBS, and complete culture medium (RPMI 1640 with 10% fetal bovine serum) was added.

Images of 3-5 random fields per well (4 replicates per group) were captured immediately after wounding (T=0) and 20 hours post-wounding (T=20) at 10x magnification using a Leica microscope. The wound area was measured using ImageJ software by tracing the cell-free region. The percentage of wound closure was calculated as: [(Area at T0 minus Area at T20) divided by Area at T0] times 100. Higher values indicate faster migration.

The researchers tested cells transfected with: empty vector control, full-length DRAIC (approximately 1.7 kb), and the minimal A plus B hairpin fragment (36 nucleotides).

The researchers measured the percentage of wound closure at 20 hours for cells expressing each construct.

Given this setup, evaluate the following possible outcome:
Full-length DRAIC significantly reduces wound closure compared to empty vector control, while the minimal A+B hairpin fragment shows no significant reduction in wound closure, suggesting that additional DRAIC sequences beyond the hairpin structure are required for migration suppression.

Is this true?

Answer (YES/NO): NO